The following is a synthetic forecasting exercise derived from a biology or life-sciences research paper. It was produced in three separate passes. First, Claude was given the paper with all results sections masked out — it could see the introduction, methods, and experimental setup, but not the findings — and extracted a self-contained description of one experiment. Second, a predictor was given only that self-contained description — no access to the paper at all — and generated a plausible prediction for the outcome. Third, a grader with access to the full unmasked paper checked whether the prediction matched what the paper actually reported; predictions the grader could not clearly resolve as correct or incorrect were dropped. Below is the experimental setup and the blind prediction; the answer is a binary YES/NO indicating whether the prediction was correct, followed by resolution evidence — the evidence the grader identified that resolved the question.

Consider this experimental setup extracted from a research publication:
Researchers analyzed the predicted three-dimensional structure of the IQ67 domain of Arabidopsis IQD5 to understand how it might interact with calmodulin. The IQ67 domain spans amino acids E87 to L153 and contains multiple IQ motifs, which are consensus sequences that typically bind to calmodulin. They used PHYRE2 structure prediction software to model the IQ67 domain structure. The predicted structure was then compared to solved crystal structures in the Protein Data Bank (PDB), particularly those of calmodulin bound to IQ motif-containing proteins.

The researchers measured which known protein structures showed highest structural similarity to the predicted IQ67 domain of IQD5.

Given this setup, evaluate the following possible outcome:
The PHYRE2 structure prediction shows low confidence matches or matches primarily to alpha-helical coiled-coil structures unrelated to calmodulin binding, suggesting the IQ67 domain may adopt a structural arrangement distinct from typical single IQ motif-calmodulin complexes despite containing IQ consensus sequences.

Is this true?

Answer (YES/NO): NO